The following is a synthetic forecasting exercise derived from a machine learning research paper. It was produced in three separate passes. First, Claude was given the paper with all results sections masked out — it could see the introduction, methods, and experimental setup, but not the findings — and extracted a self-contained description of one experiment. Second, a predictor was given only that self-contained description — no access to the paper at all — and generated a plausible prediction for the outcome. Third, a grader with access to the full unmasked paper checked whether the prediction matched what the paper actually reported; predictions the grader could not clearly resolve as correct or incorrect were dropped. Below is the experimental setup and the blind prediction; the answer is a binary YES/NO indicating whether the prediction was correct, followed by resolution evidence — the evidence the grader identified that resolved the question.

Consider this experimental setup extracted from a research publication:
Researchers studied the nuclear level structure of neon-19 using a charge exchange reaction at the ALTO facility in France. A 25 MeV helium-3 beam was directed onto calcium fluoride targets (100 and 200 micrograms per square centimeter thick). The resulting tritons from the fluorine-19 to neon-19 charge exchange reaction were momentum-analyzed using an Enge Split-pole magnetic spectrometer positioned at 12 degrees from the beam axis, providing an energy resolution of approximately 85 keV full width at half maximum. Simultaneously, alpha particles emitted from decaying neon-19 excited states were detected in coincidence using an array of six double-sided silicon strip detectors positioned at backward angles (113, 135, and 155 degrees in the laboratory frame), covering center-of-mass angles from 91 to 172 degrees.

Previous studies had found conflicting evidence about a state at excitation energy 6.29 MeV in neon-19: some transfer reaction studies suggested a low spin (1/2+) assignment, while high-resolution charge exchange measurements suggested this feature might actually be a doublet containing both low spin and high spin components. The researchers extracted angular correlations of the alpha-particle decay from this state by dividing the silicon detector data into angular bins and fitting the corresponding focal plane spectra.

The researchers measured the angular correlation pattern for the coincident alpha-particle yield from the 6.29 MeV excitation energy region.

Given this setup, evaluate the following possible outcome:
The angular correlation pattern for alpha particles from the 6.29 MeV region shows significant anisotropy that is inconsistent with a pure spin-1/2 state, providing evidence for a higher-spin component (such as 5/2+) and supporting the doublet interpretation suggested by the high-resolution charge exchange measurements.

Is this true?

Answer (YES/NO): YES